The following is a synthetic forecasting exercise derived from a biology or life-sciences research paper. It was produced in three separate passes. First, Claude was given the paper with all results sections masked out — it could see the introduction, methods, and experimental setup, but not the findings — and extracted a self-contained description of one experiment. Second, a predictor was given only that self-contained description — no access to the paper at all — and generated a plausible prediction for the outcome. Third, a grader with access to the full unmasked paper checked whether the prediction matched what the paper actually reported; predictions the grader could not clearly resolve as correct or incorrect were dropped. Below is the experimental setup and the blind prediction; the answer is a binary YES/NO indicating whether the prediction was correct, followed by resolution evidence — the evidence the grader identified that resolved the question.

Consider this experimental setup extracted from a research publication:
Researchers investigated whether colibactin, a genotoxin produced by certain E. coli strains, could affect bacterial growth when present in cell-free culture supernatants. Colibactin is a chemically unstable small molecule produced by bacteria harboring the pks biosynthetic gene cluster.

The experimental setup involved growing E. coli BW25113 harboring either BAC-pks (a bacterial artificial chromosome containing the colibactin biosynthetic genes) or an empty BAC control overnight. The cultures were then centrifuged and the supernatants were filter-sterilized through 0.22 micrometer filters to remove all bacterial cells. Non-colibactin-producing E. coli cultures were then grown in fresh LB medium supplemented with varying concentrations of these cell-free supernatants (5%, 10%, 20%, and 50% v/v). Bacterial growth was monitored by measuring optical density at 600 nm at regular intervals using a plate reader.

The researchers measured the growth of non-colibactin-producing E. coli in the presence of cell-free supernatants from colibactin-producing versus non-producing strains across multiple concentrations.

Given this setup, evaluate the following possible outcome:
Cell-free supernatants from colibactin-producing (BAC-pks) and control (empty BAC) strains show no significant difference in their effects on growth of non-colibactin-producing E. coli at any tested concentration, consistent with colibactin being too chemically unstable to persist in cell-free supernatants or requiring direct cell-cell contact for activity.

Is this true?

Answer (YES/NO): YES